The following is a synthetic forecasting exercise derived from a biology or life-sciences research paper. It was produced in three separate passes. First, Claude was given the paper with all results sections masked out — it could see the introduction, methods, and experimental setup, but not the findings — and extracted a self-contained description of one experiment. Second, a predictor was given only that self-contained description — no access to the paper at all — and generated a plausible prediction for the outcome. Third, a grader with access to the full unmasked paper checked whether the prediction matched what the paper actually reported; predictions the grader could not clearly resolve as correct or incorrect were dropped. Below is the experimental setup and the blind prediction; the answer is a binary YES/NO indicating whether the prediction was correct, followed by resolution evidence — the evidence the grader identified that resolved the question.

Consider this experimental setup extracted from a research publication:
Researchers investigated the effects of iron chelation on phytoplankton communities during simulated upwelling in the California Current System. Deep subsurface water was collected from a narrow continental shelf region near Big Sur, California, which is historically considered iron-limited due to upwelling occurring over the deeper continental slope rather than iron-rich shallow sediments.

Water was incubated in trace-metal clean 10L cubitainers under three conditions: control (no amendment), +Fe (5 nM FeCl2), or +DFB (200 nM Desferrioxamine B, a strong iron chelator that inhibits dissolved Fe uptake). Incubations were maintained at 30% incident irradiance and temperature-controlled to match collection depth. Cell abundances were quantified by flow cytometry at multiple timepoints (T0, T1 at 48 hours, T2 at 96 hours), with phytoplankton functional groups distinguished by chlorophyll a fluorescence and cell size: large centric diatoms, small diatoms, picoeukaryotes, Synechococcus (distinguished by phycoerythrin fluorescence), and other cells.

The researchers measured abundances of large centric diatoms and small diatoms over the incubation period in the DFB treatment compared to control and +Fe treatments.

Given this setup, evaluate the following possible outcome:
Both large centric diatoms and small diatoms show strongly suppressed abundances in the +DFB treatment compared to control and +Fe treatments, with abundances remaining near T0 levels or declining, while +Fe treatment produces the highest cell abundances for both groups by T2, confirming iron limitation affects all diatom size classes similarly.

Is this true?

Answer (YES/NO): NO